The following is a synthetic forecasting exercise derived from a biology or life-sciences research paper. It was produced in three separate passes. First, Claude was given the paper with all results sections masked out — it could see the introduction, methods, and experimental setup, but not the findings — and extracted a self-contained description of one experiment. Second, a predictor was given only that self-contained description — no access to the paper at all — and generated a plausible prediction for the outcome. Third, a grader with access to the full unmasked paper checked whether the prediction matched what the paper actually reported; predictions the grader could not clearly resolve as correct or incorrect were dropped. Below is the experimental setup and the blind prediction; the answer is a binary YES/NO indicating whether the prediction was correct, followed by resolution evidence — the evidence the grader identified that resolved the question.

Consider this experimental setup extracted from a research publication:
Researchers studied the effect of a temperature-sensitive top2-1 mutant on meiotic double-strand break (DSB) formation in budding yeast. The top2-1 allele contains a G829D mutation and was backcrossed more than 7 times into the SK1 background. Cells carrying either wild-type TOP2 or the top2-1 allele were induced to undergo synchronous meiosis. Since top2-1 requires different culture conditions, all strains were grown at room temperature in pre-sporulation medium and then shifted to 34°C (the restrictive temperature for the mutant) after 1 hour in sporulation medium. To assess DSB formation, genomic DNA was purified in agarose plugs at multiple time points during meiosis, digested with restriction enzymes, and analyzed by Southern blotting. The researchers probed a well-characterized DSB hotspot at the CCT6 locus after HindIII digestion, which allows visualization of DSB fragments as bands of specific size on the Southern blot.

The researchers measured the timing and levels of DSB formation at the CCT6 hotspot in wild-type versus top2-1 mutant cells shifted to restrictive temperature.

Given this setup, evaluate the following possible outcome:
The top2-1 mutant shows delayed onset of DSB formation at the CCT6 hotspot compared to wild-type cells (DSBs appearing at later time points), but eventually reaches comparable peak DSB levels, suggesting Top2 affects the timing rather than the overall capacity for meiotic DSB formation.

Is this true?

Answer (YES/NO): NO